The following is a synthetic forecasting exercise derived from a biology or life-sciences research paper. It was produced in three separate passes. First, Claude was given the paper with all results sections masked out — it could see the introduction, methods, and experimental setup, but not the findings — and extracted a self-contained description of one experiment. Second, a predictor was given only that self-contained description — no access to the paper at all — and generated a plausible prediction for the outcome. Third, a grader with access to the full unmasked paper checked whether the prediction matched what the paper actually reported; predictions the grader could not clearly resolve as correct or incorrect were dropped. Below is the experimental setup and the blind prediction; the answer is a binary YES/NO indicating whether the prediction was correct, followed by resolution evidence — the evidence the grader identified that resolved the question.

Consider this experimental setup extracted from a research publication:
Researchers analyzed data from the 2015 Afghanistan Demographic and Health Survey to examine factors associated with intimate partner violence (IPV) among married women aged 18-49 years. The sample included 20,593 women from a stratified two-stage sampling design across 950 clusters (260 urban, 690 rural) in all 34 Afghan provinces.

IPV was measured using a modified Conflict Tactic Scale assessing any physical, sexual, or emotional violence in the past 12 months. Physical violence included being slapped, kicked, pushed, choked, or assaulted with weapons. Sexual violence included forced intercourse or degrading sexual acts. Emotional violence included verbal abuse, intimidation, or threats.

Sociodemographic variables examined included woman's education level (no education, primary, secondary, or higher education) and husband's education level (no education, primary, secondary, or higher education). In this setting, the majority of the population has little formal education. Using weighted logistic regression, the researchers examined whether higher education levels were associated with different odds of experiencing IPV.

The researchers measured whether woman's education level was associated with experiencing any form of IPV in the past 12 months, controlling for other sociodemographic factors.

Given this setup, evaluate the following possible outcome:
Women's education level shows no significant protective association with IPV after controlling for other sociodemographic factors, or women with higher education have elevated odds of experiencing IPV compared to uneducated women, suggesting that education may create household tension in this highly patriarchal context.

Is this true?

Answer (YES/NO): NO